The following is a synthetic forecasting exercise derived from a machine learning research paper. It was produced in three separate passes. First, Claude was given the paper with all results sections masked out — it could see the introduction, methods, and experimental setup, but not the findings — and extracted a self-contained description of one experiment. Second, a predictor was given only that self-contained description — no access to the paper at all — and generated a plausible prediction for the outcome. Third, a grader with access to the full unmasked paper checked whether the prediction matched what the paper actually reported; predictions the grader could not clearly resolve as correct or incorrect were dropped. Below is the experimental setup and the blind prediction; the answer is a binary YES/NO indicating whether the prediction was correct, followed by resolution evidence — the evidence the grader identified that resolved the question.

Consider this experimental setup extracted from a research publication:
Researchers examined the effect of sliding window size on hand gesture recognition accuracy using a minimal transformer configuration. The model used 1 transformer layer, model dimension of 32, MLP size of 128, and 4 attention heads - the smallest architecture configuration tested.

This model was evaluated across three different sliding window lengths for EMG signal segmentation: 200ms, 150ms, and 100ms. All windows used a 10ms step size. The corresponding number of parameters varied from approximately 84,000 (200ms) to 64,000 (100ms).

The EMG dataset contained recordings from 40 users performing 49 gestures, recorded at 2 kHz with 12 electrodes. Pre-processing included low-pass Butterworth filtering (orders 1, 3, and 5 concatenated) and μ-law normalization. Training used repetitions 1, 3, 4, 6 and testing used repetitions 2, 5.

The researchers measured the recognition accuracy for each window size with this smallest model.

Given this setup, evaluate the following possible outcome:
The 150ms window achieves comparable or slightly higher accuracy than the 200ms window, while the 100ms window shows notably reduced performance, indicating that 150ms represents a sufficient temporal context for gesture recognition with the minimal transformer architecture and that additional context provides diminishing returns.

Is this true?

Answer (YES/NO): NO